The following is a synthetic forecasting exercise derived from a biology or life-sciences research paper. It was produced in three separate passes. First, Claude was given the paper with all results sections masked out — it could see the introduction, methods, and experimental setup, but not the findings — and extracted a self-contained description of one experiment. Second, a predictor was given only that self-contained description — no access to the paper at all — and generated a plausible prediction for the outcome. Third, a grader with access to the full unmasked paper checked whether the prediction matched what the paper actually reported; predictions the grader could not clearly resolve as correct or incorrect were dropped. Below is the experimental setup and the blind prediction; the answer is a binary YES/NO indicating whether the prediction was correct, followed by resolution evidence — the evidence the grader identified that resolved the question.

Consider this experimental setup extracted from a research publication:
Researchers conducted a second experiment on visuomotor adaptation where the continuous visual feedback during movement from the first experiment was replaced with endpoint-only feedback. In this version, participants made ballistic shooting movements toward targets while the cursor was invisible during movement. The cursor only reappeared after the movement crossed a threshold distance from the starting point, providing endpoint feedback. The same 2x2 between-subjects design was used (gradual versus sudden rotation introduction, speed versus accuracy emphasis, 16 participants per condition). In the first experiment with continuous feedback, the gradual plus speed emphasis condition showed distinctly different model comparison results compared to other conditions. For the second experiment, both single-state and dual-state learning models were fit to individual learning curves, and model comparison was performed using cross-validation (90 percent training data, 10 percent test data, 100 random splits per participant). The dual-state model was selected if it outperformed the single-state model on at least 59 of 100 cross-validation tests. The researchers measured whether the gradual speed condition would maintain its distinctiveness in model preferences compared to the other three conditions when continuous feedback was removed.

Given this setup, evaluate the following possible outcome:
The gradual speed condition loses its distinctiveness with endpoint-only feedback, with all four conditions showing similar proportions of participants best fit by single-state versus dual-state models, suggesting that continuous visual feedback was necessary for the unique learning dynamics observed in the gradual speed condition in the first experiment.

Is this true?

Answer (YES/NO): YES